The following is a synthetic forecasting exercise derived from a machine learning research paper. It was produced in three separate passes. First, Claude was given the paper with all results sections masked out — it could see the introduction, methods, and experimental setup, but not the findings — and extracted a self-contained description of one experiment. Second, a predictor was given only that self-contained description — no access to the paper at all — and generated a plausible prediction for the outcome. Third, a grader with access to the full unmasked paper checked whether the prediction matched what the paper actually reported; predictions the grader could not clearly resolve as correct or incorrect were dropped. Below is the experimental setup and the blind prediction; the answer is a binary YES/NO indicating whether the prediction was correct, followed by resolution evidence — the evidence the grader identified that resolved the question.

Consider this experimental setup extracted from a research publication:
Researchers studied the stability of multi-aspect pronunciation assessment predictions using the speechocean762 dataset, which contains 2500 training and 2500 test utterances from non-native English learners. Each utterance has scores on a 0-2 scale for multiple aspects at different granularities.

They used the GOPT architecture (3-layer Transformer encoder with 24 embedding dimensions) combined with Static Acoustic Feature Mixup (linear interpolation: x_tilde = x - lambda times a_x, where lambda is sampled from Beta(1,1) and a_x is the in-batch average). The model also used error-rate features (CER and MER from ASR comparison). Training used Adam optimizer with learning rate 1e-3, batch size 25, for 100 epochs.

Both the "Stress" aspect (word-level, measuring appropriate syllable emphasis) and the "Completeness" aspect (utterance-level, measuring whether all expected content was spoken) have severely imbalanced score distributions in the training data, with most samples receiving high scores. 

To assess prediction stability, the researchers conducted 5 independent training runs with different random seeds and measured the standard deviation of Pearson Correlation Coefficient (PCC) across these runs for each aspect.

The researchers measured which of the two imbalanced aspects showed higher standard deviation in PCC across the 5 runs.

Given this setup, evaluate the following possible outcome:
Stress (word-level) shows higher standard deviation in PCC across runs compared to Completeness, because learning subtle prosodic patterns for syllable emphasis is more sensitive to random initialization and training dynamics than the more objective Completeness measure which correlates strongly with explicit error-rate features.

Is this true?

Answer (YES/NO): NO